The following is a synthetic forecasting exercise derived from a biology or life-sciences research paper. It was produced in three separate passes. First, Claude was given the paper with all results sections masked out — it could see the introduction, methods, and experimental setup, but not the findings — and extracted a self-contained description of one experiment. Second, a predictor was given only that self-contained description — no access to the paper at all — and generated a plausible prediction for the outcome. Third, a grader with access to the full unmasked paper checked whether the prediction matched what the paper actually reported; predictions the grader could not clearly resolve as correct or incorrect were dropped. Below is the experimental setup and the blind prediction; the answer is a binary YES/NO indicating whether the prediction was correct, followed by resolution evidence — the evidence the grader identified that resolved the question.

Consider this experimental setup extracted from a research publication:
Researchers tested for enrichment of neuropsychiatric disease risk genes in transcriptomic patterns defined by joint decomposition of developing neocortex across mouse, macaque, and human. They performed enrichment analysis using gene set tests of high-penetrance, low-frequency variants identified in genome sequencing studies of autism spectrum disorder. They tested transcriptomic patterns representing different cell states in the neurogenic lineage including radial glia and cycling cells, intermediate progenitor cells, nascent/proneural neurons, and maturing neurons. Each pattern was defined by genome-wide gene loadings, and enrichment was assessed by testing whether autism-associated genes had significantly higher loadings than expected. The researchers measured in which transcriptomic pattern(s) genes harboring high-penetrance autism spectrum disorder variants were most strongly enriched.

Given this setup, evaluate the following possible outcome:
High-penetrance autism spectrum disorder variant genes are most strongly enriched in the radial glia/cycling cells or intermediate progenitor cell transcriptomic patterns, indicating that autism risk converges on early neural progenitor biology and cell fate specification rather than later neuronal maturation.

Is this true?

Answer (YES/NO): NO